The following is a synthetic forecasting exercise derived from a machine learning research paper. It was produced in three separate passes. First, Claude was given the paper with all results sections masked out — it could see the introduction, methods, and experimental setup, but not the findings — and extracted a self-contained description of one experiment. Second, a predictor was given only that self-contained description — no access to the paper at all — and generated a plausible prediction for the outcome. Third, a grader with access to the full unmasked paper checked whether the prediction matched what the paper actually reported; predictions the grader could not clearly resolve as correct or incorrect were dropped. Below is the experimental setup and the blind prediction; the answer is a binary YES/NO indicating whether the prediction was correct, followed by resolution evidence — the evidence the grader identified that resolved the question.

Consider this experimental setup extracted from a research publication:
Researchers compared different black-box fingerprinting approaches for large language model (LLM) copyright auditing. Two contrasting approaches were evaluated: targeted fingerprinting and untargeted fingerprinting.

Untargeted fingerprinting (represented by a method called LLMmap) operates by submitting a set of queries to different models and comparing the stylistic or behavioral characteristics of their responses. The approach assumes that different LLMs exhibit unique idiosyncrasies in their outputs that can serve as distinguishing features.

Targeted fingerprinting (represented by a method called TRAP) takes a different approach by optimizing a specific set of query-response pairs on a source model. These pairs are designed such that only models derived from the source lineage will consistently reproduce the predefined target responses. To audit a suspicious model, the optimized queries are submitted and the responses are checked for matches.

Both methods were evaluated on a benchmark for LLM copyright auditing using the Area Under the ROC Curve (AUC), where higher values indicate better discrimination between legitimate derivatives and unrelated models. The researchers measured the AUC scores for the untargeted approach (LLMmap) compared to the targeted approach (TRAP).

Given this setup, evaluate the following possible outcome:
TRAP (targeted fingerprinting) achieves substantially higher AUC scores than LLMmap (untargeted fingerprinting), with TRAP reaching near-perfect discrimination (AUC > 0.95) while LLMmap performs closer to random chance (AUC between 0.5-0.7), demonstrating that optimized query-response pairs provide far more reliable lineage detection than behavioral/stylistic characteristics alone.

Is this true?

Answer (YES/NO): NO